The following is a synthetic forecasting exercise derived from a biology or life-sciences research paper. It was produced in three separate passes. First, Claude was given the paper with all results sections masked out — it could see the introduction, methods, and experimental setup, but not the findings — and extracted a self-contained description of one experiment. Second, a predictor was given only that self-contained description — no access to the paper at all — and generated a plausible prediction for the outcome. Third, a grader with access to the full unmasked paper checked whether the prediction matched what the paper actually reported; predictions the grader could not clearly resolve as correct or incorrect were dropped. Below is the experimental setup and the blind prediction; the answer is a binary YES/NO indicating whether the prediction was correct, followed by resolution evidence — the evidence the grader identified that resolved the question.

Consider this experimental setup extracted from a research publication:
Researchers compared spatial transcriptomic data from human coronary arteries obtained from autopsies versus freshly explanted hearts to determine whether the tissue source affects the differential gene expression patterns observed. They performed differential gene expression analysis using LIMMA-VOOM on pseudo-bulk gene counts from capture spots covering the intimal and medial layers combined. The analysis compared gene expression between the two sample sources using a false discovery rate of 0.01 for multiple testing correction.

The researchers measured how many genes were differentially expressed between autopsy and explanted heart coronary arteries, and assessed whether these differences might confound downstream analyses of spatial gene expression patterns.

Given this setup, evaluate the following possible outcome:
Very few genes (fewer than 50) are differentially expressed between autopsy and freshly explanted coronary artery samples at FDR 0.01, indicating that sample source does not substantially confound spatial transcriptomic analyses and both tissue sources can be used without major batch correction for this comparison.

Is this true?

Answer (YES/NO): NO